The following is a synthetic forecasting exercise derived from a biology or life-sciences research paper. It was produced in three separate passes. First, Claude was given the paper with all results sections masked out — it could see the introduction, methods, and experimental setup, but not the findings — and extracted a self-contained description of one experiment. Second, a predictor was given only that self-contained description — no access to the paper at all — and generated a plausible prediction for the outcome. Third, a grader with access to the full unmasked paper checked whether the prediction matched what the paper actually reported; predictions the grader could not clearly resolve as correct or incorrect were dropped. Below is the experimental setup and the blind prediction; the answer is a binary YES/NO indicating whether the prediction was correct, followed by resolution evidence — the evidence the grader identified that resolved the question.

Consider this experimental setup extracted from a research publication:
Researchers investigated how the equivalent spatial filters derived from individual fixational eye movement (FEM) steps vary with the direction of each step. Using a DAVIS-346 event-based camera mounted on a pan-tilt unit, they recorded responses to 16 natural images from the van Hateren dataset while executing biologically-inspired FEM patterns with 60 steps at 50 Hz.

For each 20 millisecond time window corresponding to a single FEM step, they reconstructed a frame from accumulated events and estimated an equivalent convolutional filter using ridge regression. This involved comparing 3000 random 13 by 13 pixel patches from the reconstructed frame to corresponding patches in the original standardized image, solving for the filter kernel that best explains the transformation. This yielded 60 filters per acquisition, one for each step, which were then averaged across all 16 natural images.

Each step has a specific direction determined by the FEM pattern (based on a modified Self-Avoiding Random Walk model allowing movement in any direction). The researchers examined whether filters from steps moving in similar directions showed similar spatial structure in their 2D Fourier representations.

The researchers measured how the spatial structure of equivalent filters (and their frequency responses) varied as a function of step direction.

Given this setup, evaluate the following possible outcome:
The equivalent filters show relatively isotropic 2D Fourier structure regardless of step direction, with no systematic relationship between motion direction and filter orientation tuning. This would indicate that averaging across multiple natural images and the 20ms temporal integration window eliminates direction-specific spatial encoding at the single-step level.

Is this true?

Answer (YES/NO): NO